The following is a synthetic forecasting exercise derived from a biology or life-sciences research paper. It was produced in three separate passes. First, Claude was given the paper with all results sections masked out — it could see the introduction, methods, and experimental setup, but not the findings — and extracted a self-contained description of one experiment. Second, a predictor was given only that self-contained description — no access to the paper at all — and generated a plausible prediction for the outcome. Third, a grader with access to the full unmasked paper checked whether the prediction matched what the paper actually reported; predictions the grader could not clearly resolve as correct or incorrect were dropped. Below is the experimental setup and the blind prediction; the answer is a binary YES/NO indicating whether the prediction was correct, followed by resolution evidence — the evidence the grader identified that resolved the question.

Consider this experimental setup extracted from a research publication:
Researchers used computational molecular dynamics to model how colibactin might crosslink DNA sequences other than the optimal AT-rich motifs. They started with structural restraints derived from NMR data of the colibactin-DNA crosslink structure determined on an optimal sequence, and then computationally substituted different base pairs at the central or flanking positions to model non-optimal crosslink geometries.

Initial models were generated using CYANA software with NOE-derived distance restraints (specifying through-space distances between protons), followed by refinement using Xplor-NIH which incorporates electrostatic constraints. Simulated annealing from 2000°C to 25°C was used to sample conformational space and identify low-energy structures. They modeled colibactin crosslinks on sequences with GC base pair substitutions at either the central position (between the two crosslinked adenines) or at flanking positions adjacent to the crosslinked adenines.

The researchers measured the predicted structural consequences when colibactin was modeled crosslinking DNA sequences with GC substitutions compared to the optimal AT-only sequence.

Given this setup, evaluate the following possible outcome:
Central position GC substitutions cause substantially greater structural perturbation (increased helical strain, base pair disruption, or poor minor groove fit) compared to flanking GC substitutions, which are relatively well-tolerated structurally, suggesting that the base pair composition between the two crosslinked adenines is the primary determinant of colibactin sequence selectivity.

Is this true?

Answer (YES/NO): NO